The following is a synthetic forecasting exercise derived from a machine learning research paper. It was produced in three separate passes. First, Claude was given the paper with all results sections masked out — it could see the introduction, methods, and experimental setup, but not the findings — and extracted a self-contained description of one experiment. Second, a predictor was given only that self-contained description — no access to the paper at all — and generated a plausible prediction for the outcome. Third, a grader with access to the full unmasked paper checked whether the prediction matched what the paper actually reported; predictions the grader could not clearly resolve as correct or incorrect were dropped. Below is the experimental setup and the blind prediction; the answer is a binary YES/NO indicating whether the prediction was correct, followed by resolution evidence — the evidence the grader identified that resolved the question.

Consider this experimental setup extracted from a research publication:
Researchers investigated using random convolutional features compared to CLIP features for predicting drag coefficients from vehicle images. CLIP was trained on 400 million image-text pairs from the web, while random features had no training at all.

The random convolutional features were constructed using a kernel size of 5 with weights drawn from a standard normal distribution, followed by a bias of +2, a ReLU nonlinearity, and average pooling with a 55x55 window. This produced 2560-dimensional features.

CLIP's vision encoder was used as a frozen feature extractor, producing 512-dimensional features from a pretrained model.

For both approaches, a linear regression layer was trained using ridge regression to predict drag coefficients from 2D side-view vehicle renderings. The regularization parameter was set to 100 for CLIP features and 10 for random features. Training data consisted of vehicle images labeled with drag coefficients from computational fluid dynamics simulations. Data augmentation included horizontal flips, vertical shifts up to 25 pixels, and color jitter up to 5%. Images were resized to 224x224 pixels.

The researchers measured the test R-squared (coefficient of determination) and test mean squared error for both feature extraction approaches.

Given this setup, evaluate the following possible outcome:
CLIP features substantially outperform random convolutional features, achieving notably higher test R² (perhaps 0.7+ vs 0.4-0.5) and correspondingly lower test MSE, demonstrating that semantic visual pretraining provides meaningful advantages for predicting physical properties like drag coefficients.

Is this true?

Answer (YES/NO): NO